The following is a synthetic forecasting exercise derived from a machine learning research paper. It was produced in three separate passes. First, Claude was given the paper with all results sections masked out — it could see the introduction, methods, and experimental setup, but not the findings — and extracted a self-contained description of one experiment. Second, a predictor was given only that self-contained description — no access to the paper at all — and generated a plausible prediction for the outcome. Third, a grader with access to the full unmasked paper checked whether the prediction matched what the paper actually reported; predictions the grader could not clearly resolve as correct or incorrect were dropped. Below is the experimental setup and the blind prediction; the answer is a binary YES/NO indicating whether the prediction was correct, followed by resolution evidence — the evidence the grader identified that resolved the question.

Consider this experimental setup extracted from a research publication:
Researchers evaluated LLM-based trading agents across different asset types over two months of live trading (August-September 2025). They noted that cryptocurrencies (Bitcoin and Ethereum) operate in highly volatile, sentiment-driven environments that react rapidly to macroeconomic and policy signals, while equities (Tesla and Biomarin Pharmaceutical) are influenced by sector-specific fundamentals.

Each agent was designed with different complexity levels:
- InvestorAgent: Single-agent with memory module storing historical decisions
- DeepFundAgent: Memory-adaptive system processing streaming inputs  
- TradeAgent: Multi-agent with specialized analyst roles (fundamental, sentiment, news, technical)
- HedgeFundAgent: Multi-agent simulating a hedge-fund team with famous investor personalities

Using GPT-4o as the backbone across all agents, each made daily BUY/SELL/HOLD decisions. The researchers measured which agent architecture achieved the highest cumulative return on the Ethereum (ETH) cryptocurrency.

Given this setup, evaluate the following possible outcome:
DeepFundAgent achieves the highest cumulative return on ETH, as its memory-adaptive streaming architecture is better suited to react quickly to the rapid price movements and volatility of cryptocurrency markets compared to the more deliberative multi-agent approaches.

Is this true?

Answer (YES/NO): NO